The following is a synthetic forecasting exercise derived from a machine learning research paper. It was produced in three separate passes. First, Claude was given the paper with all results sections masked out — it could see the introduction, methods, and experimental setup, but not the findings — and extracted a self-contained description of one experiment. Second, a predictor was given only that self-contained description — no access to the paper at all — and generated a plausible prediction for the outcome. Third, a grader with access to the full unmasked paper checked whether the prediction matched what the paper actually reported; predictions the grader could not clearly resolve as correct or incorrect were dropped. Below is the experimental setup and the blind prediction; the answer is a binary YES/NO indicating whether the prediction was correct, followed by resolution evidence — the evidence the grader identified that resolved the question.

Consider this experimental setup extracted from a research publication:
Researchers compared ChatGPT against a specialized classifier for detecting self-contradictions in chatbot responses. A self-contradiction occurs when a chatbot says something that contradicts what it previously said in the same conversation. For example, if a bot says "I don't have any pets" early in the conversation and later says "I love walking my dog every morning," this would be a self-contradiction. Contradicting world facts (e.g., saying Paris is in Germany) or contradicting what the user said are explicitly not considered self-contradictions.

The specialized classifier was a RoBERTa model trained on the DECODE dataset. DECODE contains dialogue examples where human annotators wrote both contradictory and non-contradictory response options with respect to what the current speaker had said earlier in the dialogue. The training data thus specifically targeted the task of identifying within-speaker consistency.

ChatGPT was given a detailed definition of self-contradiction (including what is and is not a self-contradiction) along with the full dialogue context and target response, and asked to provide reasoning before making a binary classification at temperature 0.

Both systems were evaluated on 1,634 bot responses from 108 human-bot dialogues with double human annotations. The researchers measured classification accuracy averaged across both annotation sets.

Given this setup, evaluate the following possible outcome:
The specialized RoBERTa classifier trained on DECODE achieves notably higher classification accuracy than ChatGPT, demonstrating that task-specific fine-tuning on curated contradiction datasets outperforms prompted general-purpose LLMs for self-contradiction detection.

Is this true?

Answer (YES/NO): NO